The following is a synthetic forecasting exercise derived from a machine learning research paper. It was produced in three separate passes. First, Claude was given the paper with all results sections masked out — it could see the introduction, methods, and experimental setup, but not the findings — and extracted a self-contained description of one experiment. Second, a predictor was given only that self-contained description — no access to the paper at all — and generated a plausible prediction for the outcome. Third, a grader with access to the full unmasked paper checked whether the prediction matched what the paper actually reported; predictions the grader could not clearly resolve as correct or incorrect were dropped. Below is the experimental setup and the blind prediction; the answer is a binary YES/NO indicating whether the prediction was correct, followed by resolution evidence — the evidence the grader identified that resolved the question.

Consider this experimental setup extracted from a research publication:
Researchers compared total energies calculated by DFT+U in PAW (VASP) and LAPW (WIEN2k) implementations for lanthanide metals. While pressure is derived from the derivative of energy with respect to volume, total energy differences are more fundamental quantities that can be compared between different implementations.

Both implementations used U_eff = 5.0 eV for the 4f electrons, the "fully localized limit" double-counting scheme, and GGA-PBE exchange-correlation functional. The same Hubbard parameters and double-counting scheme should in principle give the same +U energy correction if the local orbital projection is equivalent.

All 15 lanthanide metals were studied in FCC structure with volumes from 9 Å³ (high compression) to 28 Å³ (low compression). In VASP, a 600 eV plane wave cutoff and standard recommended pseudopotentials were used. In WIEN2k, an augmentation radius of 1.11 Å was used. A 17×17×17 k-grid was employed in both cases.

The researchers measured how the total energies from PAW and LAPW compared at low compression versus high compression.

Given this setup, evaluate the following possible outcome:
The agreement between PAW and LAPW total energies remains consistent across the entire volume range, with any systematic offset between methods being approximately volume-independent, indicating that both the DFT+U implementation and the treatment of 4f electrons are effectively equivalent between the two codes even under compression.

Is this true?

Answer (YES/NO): NO